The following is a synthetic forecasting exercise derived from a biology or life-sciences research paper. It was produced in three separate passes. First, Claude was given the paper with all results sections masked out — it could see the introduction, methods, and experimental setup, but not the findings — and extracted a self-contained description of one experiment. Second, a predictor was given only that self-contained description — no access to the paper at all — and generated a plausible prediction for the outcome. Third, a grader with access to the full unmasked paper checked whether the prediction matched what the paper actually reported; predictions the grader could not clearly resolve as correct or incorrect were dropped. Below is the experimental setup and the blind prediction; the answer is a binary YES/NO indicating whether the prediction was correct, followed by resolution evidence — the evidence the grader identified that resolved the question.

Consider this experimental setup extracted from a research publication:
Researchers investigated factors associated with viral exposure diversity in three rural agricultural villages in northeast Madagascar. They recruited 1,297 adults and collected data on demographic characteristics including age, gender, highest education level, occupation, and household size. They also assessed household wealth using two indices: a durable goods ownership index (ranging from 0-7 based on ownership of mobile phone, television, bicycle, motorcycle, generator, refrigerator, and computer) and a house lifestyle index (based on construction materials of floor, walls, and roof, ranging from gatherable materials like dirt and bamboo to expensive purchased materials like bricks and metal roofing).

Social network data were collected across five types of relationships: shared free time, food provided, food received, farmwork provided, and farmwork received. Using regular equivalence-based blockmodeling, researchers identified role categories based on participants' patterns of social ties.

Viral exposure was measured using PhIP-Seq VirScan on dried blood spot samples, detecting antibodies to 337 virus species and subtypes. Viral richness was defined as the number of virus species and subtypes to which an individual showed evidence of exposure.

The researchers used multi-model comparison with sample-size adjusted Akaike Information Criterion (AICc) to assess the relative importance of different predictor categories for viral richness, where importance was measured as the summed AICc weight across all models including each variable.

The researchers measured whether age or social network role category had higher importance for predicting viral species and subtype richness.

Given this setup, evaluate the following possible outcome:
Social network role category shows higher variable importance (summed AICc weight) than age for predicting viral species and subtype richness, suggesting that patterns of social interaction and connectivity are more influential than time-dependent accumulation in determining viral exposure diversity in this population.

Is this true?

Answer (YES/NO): YES